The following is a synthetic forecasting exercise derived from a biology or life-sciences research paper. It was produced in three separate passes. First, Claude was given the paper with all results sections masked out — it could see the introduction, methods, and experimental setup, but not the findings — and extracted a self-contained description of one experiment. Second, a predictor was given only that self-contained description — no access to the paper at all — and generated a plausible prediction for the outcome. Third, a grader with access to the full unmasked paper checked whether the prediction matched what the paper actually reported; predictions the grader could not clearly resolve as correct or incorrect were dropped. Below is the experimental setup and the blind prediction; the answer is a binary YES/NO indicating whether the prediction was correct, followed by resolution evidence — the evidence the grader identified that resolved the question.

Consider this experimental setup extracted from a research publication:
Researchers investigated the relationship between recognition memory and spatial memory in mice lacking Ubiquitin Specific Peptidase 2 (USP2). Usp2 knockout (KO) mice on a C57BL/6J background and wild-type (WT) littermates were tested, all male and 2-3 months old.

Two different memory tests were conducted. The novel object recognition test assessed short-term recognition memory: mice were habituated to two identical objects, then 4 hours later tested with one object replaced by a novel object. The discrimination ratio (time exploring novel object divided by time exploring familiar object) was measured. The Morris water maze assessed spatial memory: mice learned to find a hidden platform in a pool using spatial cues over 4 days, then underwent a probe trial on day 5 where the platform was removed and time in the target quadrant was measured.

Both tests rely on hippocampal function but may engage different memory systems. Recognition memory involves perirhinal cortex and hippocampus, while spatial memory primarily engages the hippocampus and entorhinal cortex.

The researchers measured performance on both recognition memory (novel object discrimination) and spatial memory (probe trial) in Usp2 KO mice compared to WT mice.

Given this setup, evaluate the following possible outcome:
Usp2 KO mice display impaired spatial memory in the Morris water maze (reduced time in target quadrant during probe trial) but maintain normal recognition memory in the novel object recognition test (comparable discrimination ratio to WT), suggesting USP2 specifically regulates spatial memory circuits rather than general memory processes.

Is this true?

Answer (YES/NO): NO